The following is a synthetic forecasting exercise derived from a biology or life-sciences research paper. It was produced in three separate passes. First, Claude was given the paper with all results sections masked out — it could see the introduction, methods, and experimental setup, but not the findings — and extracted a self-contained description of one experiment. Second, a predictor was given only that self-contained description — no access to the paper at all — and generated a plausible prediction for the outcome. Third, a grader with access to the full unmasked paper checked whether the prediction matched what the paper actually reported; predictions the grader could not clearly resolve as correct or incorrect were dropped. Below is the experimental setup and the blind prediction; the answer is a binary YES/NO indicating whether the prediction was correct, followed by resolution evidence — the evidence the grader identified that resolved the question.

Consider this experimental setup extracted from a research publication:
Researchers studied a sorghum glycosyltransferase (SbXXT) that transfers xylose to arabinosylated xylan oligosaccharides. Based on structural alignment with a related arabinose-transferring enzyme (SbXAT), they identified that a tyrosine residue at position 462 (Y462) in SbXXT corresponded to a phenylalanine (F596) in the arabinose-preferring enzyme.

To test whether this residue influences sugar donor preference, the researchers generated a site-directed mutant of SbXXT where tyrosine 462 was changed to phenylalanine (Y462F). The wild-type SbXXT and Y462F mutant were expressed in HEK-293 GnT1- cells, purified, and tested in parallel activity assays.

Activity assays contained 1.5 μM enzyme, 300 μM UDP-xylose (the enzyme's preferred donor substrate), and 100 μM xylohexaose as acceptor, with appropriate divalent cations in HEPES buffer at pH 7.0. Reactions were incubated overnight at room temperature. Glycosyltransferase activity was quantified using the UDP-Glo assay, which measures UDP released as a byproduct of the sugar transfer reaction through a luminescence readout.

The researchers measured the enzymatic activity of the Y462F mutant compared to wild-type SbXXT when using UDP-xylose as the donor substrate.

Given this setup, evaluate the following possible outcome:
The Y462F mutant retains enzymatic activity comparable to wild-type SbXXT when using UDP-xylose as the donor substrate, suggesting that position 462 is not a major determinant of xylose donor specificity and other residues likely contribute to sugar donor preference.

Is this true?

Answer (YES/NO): NO